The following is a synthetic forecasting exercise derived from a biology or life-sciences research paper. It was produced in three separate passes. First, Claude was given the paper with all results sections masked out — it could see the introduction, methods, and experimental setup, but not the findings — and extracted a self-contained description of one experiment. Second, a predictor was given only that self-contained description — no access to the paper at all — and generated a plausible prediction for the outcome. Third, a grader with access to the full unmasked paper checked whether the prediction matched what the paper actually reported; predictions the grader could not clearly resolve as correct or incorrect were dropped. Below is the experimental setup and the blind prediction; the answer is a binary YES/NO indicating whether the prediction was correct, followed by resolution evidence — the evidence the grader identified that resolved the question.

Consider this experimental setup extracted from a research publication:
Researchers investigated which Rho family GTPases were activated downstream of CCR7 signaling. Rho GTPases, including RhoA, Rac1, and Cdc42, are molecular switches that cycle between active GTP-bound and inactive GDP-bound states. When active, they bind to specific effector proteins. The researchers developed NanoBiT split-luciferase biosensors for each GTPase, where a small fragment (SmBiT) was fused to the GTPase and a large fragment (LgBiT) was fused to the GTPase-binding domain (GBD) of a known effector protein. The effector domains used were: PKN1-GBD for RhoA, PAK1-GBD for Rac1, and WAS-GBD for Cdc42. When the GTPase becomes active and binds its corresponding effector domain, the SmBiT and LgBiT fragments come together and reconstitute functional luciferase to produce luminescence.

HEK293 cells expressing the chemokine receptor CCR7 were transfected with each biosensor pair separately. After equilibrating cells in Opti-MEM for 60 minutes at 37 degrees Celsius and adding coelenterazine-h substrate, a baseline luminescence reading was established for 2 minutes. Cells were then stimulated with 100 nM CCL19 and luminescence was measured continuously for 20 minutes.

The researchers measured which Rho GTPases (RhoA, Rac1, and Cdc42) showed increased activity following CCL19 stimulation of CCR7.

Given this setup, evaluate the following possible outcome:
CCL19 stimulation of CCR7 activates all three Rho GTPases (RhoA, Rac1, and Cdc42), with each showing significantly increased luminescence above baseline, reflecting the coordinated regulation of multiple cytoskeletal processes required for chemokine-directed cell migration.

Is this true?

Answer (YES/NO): YES